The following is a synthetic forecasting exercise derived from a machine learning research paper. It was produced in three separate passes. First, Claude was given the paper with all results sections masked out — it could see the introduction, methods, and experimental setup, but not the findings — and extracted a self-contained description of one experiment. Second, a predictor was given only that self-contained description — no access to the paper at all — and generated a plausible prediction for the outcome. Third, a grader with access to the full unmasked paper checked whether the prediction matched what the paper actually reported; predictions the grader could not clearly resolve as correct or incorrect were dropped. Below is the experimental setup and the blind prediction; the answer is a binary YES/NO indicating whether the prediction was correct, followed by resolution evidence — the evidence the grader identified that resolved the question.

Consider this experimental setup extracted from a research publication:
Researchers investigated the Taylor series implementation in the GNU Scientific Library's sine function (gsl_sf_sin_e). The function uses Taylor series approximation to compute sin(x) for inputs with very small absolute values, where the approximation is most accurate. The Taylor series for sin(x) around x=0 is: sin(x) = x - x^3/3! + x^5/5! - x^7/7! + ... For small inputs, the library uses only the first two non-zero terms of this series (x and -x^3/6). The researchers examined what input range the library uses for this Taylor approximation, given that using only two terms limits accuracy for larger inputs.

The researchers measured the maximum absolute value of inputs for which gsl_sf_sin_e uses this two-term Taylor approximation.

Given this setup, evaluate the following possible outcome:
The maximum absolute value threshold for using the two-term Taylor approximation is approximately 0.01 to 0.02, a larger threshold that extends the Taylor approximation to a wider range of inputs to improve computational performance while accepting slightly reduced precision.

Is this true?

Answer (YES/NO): NO